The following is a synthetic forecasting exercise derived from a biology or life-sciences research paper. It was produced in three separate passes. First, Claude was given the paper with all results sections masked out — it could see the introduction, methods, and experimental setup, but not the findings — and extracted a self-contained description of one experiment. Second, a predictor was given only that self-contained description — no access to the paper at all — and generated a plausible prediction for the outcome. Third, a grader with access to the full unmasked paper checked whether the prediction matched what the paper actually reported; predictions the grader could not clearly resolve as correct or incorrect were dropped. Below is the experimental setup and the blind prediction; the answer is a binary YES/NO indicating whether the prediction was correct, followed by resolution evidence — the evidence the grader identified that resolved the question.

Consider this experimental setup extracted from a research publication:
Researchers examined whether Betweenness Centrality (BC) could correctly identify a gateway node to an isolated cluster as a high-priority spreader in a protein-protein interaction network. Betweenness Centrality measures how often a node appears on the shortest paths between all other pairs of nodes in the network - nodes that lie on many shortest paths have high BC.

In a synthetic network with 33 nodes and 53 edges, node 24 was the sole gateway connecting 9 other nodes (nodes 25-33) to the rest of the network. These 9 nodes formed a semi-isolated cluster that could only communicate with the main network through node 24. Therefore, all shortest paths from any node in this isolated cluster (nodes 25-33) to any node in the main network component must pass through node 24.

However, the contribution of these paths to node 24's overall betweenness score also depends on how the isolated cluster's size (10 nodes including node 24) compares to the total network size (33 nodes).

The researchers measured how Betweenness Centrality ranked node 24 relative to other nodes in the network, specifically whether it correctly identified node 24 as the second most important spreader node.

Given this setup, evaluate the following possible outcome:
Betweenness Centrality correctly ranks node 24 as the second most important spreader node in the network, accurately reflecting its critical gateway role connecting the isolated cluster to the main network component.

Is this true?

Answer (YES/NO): NO